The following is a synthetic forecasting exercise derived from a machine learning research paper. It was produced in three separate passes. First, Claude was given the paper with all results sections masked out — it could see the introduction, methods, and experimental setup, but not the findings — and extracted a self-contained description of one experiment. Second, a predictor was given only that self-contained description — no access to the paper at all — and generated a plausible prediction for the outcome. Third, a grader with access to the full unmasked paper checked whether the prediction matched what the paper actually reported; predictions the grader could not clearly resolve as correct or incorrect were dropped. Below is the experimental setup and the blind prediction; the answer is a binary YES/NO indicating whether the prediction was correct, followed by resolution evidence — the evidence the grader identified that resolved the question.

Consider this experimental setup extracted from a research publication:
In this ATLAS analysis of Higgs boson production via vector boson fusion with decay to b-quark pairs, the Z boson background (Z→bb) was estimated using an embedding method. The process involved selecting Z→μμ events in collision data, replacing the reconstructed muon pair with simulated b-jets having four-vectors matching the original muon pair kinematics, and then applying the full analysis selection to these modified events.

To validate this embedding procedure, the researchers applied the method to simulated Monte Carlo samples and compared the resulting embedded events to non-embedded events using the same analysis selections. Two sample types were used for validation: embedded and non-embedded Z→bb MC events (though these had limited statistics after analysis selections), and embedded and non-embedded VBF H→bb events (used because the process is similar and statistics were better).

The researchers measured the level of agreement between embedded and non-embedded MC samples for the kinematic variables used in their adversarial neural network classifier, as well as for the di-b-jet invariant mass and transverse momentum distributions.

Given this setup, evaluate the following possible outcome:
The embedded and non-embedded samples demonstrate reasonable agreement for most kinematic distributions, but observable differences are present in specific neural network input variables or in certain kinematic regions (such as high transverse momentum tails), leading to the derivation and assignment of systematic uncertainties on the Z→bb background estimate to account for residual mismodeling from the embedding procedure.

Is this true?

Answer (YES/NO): YES